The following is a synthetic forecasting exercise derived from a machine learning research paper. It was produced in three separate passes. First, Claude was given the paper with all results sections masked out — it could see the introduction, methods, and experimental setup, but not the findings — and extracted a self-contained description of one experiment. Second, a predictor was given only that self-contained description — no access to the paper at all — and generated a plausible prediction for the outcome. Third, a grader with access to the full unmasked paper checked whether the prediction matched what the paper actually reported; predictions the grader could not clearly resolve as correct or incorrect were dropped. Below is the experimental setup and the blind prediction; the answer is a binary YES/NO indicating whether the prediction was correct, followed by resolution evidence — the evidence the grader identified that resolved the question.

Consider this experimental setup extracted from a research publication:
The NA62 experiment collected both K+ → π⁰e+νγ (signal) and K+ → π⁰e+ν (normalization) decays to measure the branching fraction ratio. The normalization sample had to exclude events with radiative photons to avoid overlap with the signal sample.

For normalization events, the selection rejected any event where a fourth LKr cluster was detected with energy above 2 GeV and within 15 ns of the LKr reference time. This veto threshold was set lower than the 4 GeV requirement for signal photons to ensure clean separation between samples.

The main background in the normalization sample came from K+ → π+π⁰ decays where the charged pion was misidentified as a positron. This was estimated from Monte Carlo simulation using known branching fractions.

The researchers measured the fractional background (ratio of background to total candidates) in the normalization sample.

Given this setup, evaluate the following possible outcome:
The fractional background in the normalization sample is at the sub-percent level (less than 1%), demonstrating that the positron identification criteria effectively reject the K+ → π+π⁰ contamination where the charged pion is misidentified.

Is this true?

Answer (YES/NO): YES